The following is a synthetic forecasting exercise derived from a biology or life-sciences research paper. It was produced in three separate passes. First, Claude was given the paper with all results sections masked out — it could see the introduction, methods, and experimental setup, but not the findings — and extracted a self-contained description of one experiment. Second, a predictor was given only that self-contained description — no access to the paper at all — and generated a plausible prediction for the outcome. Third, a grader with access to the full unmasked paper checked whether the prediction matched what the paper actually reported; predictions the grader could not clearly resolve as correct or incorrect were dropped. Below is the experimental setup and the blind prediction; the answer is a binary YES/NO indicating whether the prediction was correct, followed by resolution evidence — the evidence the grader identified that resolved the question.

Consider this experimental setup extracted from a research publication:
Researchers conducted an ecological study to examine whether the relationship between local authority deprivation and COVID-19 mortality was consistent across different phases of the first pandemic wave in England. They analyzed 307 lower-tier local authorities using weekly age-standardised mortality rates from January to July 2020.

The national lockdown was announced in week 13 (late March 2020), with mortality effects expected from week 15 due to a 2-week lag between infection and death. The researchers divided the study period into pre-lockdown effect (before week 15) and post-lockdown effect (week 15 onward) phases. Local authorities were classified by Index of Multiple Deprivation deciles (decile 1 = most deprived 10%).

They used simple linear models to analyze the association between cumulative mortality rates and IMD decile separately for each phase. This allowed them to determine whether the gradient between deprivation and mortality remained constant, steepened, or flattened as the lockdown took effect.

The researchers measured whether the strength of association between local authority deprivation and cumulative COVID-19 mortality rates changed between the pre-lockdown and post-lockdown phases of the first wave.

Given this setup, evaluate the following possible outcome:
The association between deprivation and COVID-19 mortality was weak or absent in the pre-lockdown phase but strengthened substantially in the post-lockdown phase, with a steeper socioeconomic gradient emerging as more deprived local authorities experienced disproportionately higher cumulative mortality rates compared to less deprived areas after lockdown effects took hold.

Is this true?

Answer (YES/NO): NO